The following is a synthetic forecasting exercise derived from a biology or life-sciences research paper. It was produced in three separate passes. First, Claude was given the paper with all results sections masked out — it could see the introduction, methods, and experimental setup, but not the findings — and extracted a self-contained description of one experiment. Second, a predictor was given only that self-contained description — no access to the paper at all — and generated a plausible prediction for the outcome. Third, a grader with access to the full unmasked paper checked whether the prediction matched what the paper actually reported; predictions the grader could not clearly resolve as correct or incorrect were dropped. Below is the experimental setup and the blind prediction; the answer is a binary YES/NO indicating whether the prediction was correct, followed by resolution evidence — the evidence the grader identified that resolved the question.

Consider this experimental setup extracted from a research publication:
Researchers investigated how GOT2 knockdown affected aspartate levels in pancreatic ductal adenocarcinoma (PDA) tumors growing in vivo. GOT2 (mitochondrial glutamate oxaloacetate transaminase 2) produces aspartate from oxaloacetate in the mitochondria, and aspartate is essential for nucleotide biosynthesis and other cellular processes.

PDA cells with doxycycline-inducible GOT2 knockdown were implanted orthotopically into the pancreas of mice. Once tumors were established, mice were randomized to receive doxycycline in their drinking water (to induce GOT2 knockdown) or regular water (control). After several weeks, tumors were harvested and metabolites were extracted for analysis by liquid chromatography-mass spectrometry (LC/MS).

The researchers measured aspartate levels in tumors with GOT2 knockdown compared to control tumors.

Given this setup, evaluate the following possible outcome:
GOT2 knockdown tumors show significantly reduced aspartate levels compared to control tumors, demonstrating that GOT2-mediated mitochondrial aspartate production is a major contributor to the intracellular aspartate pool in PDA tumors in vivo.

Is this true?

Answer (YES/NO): YES